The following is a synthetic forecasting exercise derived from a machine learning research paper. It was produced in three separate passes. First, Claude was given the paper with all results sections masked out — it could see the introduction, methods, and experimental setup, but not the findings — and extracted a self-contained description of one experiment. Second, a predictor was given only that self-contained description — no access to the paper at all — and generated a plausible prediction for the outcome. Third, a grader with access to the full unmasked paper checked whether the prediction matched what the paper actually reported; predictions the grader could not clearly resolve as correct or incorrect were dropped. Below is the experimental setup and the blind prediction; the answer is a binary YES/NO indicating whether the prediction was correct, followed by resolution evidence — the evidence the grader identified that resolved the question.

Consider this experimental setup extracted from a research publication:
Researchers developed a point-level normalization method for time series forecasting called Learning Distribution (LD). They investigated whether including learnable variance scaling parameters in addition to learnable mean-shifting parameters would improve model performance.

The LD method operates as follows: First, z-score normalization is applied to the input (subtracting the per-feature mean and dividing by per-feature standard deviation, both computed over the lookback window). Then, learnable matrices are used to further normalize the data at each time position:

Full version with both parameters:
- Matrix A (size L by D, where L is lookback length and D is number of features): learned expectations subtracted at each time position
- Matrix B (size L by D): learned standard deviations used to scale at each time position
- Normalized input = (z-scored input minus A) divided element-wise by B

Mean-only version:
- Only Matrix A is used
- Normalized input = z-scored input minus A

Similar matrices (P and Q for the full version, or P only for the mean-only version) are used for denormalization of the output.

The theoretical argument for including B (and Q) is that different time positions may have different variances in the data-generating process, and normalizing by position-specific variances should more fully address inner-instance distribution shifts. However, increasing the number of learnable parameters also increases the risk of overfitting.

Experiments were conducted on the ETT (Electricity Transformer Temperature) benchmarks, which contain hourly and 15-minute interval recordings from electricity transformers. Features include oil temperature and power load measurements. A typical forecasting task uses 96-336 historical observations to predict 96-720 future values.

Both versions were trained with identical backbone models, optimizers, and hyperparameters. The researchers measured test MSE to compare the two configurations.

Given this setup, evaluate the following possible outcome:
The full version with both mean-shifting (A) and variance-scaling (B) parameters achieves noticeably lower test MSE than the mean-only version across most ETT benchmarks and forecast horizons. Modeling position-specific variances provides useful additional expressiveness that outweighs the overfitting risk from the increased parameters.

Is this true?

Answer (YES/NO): NO